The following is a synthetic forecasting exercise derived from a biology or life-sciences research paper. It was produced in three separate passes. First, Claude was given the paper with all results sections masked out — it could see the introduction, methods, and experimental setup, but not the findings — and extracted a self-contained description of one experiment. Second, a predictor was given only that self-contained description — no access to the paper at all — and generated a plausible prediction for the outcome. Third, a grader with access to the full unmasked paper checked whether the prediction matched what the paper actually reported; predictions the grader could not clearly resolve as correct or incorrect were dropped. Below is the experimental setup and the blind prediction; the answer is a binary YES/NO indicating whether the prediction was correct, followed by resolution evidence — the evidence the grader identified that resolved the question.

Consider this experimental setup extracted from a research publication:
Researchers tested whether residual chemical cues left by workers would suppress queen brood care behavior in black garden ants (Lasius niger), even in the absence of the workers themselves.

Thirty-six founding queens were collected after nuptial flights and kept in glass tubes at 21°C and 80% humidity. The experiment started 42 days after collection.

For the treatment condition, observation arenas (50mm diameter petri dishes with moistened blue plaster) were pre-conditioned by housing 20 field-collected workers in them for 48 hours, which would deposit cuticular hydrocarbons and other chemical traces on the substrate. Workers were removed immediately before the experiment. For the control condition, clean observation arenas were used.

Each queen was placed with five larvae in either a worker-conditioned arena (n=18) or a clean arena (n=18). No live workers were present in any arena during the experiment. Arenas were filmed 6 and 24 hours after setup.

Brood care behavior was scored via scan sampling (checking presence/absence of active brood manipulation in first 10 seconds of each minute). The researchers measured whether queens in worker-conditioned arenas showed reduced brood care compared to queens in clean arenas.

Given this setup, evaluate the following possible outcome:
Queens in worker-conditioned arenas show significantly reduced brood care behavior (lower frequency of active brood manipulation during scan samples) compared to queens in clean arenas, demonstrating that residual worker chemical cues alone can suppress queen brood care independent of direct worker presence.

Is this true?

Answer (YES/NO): NO